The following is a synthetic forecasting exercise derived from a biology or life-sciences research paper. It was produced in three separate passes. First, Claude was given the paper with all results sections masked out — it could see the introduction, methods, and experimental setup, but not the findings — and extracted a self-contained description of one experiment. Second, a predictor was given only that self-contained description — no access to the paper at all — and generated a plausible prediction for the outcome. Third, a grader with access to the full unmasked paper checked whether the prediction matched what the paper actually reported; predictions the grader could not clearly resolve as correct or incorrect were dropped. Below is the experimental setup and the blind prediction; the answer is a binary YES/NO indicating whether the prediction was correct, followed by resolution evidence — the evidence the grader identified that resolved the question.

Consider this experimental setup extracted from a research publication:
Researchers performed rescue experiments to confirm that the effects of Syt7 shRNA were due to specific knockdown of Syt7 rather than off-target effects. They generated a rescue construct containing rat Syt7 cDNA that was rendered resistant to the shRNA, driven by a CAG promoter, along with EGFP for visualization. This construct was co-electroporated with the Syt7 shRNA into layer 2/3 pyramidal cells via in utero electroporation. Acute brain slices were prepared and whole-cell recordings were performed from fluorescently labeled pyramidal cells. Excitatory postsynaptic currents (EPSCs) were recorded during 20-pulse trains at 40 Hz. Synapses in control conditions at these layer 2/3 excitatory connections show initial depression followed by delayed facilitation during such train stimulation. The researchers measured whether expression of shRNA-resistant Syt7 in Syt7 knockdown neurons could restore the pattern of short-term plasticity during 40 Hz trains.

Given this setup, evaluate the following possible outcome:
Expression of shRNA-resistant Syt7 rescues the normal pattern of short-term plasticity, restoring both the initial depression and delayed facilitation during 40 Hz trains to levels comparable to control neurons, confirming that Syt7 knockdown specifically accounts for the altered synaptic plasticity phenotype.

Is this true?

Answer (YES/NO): YES